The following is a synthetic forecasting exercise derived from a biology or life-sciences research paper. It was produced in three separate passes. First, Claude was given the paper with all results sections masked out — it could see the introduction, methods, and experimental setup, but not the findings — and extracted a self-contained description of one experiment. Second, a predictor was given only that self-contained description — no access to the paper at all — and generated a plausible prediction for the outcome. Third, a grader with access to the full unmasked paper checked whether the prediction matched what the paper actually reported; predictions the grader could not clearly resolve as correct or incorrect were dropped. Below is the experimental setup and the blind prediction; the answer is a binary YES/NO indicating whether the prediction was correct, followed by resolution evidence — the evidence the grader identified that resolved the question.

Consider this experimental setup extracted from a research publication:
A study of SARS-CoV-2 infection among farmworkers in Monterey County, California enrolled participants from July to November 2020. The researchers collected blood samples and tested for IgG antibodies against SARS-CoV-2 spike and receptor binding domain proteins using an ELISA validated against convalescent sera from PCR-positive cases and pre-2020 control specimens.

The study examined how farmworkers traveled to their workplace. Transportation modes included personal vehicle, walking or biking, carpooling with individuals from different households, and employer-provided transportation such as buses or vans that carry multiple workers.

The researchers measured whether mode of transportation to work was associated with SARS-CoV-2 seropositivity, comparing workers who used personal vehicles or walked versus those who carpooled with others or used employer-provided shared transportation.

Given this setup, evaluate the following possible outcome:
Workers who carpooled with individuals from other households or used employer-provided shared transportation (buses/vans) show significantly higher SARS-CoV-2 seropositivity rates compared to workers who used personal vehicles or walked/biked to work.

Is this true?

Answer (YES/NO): NO